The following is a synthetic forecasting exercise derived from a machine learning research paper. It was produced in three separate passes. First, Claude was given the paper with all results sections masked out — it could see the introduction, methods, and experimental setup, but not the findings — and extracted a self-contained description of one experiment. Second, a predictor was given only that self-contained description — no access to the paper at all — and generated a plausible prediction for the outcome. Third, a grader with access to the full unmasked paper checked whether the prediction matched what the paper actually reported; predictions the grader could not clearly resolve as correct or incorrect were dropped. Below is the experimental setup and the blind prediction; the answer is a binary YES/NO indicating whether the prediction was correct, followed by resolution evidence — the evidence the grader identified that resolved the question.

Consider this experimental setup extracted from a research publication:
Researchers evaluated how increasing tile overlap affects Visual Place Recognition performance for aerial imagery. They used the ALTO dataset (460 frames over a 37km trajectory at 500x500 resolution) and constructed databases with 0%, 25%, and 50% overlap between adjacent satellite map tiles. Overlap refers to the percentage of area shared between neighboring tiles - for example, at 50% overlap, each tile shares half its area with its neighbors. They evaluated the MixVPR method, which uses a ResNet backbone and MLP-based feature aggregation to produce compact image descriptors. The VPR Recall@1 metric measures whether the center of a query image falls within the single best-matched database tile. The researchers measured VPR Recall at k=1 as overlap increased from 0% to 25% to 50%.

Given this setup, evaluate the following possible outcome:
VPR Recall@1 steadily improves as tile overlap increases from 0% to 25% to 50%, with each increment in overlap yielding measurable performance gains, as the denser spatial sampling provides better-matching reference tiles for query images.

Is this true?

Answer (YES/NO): YES